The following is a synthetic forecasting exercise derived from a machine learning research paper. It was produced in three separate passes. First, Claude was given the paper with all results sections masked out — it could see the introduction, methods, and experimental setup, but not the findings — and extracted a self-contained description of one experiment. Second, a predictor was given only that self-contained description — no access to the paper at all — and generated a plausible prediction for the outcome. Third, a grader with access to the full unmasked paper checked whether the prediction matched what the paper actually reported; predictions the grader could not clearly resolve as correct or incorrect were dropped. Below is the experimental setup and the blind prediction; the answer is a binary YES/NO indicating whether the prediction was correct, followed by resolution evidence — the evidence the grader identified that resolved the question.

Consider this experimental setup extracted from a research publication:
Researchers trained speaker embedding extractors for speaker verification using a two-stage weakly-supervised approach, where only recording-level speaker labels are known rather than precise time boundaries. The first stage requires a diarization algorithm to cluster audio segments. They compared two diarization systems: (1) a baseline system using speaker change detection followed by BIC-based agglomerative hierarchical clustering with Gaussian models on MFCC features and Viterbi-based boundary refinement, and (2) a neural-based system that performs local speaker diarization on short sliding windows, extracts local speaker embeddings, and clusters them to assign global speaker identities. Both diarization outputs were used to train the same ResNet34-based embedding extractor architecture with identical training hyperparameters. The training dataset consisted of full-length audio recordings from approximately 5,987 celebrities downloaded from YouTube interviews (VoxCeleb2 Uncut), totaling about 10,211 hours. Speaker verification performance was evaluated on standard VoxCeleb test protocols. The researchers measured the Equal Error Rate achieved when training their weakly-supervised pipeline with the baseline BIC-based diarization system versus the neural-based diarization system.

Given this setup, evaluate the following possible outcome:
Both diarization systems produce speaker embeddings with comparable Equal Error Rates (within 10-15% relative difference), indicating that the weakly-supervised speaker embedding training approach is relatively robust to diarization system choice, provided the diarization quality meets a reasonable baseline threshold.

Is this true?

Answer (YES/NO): NO